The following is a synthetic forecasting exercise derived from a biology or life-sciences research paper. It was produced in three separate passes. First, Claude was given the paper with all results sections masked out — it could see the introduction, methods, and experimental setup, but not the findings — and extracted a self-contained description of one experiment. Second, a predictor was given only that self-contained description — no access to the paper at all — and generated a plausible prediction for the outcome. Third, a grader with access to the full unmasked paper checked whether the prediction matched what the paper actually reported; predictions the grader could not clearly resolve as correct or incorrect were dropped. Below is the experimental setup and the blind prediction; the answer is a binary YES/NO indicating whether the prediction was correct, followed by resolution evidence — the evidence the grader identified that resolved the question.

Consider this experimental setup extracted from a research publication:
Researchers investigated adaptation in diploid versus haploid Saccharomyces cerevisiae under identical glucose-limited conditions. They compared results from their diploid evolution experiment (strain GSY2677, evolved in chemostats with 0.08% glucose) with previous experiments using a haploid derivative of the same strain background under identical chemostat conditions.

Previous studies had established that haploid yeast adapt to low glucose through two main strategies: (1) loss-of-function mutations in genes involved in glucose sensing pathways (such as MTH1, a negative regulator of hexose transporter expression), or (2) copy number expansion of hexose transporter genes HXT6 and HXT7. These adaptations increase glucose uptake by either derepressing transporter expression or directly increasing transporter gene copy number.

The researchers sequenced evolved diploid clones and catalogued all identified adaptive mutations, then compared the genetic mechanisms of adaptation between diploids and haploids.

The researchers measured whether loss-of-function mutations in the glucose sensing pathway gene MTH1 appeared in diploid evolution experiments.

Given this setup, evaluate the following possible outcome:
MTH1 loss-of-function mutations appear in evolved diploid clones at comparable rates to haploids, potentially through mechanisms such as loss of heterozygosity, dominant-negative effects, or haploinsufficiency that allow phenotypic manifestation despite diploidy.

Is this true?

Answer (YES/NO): NO